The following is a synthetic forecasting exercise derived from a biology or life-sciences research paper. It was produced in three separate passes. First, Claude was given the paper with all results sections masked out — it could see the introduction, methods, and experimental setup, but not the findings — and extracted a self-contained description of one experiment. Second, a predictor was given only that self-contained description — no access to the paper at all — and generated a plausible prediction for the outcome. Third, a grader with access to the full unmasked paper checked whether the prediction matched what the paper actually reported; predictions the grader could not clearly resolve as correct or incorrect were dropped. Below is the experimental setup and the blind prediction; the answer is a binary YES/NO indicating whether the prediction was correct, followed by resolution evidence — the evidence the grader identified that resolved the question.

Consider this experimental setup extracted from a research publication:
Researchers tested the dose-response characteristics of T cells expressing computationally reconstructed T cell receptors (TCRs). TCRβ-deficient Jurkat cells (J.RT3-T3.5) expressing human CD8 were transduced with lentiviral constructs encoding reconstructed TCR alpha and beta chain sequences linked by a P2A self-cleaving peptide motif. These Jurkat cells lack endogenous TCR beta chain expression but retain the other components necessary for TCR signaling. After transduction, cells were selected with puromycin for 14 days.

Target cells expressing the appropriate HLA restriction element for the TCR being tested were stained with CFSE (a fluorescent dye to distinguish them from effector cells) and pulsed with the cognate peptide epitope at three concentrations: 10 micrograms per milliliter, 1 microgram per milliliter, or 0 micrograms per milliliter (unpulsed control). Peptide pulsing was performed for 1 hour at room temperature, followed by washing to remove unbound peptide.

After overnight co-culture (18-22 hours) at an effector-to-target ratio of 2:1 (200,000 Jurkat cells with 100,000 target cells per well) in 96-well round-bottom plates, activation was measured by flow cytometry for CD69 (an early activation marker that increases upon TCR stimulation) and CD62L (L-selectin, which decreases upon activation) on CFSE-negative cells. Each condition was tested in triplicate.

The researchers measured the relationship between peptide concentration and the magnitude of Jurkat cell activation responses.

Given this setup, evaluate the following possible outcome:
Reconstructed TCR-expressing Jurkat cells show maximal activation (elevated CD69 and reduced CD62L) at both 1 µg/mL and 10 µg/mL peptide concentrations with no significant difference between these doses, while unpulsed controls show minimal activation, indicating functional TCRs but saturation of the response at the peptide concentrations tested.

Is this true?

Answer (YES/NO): NO